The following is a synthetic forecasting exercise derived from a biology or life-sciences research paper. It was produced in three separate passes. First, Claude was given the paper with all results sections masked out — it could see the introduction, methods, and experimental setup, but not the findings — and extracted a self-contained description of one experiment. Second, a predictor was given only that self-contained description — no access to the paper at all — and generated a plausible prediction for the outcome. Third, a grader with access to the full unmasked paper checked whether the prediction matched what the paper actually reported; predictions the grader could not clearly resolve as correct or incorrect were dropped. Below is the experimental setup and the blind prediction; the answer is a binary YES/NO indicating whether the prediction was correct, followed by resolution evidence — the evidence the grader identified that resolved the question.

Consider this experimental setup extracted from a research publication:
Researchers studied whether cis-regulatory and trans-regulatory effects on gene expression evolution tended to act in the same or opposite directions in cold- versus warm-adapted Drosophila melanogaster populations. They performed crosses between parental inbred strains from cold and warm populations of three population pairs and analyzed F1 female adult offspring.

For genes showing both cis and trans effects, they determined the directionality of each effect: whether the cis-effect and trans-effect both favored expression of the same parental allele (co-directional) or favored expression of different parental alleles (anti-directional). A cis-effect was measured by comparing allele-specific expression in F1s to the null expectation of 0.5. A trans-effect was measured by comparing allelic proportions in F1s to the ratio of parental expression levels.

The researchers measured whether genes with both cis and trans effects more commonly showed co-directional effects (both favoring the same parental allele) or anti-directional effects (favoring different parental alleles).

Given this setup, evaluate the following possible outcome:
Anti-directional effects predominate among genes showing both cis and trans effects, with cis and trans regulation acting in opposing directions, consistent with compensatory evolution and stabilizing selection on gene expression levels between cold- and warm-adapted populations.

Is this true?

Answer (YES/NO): YES